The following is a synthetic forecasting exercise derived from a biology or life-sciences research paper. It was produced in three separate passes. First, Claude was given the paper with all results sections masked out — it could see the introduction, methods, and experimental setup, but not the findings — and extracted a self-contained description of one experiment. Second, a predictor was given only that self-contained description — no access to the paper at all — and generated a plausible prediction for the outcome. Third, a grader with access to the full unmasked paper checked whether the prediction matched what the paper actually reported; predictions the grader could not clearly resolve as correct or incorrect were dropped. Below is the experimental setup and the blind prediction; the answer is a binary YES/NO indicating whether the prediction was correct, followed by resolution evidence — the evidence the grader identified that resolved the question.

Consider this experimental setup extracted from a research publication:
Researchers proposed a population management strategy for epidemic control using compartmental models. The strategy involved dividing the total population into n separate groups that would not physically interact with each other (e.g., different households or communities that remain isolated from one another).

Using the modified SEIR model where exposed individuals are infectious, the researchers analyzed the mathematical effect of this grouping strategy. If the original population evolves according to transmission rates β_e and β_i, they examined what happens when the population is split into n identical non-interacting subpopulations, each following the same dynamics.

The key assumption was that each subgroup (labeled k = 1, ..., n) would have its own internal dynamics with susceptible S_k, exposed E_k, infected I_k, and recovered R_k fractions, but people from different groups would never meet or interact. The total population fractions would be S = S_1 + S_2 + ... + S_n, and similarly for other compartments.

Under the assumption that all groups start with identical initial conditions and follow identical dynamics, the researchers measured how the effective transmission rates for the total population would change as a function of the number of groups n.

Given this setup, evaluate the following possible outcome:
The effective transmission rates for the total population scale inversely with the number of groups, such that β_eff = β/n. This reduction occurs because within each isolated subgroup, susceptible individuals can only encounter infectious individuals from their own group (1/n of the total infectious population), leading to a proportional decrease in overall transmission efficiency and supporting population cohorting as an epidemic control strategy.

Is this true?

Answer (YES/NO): YES